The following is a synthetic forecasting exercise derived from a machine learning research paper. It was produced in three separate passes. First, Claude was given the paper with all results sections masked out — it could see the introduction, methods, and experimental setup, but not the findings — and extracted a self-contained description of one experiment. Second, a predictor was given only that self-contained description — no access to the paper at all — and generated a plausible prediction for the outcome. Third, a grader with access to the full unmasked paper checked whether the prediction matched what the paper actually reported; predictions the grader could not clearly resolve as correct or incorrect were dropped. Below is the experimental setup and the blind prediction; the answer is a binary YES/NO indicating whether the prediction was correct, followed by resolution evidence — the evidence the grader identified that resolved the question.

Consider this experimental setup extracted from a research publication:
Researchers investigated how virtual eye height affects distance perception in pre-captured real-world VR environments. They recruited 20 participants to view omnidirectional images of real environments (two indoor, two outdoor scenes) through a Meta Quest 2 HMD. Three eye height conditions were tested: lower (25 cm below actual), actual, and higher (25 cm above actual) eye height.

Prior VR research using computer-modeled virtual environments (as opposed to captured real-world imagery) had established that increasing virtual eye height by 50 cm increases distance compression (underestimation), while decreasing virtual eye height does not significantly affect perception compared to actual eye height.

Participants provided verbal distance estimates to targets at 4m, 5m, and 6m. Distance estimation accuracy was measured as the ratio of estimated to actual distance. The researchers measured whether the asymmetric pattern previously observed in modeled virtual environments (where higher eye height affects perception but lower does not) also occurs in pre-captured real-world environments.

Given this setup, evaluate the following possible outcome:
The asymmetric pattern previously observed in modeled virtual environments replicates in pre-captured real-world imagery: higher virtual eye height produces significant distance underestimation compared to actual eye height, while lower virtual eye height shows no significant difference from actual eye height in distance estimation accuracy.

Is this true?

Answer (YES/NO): YES